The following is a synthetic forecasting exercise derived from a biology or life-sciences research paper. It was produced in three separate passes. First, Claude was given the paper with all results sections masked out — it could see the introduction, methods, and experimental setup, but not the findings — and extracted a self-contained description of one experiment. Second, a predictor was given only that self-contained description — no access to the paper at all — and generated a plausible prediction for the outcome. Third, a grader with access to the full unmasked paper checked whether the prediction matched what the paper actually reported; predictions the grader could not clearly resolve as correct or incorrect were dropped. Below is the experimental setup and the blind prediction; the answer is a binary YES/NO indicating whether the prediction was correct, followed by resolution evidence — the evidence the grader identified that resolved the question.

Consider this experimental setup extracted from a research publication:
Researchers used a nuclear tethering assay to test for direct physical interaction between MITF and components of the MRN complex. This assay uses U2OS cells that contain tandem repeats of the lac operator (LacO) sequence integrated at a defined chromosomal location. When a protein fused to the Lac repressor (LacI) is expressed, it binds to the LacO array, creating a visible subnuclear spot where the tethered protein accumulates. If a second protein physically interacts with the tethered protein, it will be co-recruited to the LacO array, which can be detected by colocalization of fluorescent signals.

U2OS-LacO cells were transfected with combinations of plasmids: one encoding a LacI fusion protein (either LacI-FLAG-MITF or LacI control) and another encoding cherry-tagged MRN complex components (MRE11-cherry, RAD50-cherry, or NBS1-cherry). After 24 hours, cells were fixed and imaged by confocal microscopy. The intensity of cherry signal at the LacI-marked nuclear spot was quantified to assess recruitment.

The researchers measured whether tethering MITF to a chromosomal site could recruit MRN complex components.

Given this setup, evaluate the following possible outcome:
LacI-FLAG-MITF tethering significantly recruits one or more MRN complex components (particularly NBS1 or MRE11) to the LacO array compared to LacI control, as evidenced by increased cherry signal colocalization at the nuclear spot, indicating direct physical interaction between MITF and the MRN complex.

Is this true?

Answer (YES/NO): NO